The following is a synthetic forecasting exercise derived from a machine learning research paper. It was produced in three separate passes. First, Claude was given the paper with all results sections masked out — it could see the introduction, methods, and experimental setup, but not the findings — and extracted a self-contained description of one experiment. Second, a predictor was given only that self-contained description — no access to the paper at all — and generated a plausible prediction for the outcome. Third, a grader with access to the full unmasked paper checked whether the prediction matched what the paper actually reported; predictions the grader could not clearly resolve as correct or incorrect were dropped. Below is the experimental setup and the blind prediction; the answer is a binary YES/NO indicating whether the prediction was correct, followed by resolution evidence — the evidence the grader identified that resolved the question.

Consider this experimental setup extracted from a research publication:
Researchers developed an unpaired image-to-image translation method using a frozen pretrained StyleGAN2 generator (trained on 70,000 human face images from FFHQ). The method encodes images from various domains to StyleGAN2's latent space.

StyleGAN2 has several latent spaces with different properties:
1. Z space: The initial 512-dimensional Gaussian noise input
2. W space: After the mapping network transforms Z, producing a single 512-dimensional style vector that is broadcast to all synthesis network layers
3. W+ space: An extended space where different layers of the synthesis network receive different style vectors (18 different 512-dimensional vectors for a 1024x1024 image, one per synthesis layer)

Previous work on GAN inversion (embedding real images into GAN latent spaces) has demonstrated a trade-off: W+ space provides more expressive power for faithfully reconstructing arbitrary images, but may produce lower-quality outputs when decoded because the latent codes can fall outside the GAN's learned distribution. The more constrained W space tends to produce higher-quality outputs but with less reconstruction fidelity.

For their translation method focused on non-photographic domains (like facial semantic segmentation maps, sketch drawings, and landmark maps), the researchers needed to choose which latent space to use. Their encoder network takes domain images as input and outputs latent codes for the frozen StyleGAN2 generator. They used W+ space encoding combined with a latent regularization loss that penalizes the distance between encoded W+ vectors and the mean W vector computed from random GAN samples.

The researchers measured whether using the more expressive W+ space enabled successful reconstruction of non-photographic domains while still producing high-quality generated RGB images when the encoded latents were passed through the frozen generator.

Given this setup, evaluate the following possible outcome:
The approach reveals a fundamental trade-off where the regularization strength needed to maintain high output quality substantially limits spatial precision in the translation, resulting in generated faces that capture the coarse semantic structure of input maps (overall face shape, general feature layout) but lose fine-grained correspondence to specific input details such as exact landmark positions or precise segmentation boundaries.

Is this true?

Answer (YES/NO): NO